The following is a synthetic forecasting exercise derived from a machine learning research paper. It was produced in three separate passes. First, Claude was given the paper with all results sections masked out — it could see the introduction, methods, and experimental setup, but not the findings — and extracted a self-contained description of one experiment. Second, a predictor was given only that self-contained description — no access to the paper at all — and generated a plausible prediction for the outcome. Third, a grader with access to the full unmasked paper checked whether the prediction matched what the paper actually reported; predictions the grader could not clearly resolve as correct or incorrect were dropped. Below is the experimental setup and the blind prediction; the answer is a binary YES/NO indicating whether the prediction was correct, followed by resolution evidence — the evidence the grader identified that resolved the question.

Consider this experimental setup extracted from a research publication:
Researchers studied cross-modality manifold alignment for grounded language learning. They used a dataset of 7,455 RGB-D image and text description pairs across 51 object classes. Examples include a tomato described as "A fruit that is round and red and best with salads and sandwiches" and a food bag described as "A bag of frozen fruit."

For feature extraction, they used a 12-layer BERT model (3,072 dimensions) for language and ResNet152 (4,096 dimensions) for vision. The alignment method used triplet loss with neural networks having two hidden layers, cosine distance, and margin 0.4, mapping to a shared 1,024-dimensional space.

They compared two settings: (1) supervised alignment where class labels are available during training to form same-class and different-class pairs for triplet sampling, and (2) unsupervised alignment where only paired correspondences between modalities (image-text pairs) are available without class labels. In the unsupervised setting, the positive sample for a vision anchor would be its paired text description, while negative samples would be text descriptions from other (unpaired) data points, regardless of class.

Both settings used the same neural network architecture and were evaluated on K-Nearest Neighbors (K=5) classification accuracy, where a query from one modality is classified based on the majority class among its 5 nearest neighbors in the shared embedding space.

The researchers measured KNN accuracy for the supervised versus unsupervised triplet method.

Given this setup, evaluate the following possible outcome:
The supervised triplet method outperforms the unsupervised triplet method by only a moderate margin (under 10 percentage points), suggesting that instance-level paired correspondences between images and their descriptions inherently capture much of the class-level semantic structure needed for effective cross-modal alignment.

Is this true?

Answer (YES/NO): YES